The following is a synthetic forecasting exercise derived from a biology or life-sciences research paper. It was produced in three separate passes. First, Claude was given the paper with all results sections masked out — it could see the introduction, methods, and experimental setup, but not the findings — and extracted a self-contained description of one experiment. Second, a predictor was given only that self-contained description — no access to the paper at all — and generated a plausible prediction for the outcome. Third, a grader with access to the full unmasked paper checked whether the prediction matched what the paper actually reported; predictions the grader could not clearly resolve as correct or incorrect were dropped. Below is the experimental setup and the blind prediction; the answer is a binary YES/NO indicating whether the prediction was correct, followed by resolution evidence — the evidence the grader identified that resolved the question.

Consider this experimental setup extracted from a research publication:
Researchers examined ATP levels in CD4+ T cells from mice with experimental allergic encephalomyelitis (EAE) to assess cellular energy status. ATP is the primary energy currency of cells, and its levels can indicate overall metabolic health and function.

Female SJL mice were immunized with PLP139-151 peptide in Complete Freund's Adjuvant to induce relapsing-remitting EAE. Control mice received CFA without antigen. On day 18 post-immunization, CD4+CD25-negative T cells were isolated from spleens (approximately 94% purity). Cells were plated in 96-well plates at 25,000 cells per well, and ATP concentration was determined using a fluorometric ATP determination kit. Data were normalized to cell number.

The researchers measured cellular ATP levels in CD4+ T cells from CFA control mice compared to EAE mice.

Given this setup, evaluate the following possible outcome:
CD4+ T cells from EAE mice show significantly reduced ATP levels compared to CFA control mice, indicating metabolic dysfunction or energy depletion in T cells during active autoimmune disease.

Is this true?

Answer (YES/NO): NO